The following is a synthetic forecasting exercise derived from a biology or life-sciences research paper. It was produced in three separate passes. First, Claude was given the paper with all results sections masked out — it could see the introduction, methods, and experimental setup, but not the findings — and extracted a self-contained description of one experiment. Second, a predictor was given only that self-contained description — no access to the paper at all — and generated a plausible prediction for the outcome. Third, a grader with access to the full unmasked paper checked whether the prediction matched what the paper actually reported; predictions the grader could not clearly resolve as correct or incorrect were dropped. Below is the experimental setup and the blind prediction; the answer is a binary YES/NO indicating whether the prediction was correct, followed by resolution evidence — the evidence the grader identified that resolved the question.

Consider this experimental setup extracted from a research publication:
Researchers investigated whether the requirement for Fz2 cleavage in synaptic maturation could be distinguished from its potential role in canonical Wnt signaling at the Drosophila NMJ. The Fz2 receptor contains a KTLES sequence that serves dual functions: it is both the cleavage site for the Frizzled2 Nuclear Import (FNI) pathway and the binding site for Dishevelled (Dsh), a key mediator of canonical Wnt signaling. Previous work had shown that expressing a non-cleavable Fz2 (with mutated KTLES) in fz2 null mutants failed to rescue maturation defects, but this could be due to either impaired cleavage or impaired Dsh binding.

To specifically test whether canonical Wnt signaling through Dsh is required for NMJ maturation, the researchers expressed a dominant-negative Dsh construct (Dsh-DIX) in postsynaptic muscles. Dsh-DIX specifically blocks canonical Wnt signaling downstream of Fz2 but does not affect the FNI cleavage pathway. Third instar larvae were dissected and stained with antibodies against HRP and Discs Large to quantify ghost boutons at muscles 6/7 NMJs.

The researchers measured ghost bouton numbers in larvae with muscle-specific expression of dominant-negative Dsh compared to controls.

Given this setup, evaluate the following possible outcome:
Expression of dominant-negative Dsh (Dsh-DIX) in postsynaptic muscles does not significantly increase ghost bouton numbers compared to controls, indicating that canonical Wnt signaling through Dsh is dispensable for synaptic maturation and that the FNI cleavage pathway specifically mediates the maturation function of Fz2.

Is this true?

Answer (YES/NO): YES